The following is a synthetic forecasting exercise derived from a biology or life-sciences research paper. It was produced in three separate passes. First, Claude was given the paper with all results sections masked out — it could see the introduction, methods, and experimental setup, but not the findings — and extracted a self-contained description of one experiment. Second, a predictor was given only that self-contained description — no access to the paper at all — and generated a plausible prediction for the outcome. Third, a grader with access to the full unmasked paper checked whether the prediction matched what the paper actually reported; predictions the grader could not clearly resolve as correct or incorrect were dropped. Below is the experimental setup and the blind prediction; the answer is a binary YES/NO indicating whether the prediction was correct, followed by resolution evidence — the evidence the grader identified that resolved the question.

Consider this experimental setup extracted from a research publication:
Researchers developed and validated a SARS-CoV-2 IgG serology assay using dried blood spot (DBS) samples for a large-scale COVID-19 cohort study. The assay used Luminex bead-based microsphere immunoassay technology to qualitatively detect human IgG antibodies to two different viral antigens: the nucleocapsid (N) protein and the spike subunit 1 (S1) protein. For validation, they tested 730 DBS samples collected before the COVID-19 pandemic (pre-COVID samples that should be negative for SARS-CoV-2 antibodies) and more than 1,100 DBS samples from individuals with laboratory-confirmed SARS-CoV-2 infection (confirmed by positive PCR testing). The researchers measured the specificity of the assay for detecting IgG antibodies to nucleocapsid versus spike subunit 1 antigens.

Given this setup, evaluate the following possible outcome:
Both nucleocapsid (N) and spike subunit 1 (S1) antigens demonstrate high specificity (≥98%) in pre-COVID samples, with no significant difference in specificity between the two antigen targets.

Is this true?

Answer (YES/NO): YES